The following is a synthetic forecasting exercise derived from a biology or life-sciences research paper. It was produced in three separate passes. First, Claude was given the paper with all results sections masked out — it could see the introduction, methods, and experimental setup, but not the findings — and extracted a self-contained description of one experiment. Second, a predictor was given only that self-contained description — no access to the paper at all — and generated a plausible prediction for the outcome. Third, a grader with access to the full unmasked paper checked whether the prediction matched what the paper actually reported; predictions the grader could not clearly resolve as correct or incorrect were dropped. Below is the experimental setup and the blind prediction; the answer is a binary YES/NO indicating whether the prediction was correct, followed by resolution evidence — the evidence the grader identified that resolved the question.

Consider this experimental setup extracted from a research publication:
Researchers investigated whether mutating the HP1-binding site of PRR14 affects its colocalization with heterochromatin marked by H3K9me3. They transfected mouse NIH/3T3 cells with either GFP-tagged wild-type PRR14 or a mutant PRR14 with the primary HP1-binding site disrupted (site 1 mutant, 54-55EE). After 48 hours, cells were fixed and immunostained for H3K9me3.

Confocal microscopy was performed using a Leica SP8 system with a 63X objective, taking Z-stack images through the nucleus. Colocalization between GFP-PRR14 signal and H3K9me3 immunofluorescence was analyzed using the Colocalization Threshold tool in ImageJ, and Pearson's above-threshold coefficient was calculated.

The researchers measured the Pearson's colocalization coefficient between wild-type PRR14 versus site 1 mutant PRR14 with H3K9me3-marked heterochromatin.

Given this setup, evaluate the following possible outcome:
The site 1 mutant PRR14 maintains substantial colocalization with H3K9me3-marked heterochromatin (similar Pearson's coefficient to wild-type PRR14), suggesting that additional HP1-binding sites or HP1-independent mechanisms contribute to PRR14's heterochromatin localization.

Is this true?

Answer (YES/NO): NO